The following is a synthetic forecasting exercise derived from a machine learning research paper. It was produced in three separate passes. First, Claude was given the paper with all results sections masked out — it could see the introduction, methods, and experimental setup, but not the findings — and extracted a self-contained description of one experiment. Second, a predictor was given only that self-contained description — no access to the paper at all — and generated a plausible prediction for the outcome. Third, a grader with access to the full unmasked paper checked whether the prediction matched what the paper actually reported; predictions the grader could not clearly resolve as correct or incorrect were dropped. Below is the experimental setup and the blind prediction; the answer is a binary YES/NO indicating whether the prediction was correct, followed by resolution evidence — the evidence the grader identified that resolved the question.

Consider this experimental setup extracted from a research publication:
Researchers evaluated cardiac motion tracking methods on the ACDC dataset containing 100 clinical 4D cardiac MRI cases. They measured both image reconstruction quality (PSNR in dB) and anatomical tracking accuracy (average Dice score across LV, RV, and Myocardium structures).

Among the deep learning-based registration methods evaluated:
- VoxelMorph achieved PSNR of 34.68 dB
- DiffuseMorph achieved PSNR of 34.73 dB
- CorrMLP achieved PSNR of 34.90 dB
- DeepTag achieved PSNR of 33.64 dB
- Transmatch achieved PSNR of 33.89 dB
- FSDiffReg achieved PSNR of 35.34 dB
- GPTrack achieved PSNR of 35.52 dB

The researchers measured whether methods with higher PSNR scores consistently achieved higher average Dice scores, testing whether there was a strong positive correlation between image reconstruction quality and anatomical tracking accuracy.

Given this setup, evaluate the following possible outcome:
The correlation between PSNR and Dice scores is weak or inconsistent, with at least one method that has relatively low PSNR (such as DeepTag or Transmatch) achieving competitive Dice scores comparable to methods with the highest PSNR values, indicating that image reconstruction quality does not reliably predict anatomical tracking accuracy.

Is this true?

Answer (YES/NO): YES